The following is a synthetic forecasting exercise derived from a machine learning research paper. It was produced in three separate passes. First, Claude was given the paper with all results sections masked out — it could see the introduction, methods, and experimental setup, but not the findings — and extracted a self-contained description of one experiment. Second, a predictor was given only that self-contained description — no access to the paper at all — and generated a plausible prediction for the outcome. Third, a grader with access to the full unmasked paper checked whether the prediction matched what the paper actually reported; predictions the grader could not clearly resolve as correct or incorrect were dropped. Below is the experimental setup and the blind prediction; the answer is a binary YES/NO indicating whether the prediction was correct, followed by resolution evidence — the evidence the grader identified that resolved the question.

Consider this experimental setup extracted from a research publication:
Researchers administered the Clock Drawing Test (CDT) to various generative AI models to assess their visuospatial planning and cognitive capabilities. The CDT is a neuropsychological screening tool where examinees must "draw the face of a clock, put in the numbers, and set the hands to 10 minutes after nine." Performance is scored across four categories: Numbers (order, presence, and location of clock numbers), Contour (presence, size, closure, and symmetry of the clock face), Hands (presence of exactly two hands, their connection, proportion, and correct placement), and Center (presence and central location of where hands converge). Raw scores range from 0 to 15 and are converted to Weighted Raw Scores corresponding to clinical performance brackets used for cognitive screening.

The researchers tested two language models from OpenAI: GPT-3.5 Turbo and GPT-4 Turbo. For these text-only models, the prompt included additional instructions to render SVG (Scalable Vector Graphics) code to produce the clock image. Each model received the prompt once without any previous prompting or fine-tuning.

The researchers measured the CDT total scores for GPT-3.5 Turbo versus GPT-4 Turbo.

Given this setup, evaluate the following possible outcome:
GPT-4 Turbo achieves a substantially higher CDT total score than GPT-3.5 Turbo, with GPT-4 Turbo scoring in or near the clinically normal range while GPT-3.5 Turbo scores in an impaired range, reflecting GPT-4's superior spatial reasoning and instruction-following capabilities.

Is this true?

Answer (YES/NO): NO